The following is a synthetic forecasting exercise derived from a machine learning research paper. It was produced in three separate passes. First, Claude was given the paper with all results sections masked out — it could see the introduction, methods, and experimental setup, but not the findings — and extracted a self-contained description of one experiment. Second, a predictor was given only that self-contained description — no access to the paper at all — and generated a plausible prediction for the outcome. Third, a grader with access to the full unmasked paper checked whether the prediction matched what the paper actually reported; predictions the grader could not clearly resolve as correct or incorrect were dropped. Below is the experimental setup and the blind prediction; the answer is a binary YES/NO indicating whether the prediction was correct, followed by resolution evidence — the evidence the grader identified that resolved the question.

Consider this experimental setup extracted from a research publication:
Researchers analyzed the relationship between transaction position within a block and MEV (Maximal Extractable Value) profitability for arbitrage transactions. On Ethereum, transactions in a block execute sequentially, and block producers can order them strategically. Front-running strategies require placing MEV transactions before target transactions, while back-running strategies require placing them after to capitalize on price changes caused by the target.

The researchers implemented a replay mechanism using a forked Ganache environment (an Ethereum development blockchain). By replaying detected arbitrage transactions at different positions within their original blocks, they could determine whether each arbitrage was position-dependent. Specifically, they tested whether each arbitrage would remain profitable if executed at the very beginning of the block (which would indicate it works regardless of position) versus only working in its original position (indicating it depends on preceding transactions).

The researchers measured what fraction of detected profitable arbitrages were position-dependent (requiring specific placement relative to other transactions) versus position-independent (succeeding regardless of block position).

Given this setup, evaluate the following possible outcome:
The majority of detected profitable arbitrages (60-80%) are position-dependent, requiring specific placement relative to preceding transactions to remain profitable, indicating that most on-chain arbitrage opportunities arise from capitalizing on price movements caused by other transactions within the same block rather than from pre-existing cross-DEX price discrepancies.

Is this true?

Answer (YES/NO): NO